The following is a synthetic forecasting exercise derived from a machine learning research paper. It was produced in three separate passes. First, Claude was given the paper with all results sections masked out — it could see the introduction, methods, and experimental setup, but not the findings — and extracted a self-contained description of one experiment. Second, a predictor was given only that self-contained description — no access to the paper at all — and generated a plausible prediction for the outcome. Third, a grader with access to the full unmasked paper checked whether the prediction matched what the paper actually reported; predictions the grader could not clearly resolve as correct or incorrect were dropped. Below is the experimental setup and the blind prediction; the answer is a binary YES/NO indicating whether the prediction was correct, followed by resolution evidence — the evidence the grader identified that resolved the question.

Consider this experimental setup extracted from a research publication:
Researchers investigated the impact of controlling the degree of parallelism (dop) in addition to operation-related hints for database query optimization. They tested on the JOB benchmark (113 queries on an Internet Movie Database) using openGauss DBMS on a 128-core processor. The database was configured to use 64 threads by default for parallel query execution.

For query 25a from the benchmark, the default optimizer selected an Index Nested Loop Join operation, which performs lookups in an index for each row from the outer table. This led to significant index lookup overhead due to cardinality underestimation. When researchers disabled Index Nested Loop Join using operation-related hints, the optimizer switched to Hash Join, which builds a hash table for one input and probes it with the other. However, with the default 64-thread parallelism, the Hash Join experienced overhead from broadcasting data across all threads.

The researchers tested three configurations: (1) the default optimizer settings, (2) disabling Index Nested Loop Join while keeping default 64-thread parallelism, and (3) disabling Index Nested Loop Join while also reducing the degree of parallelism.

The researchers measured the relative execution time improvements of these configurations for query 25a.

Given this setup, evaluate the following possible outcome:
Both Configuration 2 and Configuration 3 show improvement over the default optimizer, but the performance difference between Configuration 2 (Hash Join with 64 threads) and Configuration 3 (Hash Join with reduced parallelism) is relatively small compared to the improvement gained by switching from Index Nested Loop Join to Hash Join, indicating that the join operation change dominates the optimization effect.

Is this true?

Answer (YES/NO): NO